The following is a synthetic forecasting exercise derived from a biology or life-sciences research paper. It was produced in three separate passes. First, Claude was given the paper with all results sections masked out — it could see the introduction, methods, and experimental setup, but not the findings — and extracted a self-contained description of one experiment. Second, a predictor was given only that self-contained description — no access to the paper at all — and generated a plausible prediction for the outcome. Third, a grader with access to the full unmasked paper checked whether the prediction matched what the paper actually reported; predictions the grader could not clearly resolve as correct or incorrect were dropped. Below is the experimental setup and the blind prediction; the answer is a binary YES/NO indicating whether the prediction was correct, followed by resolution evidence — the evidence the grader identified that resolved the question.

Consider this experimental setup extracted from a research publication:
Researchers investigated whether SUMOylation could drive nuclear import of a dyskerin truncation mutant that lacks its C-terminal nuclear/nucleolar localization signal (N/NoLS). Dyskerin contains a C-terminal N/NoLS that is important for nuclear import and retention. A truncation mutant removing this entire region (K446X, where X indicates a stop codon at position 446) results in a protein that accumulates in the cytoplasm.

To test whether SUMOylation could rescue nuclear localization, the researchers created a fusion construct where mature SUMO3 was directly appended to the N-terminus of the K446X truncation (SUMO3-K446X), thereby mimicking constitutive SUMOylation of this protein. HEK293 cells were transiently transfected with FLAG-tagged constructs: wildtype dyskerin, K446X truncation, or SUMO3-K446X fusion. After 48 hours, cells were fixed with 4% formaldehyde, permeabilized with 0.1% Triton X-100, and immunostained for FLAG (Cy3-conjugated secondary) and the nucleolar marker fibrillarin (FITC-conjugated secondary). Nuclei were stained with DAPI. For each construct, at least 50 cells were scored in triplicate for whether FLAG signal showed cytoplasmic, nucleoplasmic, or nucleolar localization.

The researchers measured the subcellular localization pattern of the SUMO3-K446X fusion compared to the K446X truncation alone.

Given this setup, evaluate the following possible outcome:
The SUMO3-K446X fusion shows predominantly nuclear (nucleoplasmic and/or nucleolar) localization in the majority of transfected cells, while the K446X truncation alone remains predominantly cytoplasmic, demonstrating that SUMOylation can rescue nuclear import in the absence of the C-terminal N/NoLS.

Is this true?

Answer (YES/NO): YES